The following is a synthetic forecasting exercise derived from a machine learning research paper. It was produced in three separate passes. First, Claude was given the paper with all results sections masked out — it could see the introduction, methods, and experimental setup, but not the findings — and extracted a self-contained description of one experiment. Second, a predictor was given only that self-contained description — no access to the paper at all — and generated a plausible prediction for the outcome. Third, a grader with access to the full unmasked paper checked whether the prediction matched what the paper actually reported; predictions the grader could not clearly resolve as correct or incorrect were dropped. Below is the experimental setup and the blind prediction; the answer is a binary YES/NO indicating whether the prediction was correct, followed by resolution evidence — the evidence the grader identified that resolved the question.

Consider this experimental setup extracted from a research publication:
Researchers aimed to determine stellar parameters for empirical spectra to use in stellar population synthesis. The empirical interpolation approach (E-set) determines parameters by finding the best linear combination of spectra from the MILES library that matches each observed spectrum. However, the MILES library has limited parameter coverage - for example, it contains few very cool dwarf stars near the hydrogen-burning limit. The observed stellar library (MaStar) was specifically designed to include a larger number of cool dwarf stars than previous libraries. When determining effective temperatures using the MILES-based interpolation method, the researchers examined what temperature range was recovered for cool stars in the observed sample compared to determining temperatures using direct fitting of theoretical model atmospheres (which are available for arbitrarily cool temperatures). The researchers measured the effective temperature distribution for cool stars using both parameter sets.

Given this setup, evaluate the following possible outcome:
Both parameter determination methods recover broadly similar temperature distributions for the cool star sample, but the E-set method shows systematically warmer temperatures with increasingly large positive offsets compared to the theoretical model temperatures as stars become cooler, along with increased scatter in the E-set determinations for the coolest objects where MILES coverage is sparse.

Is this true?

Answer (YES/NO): NO